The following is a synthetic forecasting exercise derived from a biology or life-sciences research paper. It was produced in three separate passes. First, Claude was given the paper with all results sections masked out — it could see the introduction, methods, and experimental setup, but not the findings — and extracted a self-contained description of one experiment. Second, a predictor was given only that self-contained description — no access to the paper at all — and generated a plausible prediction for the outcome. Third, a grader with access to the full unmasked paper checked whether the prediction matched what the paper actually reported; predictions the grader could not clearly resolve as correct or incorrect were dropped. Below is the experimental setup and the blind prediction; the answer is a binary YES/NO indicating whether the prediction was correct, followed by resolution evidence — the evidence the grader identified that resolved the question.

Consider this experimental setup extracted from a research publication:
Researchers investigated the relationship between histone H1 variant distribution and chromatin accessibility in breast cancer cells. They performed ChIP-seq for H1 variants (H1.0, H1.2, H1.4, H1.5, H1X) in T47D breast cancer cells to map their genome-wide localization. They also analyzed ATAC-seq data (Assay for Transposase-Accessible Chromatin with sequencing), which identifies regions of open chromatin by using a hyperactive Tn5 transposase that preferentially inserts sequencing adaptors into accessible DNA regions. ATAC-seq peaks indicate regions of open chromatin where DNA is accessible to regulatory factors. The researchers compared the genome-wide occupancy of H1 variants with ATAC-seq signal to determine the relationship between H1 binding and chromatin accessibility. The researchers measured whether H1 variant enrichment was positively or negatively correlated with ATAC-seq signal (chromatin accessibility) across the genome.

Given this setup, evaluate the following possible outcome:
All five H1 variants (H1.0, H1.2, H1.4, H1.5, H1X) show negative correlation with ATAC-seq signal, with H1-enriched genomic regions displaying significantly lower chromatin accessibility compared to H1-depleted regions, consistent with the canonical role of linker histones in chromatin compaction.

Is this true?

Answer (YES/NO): NO